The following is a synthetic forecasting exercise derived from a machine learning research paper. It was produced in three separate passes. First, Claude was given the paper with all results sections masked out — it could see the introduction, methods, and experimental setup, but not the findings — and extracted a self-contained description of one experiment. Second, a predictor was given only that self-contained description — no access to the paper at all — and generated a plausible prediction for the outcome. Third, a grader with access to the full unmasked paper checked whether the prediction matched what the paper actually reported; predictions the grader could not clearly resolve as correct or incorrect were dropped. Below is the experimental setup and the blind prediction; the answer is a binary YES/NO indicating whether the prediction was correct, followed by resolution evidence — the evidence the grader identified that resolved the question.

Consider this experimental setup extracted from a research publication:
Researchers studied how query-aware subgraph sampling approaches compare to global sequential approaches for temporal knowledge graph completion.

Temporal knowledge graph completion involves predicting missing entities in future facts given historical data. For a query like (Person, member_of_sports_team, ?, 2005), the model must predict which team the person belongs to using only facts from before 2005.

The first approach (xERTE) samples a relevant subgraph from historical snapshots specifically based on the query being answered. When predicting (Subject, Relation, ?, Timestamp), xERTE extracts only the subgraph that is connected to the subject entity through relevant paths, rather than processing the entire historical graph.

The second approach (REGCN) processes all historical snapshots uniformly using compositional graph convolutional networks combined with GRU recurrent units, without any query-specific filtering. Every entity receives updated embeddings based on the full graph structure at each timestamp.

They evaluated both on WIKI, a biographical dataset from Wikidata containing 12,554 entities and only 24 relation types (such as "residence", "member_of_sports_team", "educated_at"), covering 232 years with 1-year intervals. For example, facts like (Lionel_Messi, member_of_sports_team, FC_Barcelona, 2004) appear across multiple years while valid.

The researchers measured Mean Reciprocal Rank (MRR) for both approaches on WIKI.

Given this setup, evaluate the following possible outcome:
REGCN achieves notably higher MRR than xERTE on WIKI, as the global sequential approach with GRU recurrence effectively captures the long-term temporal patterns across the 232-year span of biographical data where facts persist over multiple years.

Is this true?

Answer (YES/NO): YES